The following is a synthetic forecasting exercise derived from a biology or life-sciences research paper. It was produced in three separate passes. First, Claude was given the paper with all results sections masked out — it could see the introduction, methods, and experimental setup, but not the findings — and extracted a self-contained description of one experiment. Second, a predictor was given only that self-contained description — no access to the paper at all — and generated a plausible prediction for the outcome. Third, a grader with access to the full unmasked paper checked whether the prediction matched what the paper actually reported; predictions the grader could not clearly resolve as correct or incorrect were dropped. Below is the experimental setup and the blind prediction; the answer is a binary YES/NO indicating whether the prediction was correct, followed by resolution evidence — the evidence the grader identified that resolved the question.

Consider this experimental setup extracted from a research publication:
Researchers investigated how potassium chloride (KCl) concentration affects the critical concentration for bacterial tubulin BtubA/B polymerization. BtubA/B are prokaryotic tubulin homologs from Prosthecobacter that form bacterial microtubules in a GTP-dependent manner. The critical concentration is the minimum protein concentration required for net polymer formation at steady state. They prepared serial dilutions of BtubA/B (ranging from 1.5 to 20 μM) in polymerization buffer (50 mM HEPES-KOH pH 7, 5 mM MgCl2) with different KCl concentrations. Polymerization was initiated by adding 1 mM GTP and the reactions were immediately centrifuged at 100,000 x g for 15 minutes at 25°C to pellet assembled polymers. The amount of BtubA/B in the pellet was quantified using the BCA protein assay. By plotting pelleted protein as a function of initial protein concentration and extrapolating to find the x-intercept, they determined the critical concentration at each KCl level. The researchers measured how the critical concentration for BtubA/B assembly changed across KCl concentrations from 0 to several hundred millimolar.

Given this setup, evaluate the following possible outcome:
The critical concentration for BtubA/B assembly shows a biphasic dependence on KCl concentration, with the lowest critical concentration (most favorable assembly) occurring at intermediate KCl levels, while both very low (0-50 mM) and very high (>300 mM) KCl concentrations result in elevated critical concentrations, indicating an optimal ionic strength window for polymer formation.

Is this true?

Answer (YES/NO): NO